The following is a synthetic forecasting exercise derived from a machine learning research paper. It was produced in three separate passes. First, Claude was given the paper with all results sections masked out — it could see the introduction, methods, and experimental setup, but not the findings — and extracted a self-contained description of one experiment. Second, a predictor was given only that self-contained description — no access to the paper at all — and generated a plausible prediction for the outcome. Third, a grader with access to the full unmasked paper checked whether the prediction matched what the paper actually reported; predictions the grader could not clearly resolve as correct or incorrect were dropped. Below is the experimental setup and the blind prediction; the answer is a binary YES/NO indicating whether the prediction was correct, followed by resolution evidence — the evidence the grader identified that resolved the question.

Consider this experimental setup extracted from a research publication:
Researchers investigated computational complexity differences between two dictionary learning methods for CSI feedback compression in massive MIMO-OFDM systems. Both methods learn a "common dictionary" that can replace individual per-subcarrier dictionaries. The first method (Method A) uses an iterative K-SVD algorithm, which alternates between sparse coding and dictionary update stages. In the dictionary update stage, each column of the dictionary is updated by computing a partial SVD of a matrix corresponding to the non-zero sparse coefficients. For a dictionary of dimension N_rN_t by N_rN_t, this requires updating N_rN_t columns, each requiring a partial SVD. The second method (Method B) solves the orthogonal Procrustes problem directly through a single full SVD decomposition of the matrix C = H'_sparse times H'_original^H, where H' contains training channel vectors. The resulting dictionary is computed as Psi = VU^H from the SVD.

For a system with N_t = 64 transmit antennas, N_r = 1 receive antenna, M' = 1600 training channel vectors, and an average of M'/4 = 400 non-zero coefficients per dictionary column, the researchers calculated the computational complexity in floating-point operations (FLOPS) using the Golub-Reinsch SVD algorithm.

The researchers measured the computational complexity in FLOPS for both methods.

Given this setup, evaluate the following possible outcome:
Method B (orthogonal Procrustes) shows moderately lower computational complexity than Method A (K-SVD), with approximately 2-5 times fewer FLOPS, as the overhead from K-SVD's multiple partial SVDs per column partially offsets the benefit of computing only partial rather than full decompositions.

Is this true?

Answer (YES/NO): NO